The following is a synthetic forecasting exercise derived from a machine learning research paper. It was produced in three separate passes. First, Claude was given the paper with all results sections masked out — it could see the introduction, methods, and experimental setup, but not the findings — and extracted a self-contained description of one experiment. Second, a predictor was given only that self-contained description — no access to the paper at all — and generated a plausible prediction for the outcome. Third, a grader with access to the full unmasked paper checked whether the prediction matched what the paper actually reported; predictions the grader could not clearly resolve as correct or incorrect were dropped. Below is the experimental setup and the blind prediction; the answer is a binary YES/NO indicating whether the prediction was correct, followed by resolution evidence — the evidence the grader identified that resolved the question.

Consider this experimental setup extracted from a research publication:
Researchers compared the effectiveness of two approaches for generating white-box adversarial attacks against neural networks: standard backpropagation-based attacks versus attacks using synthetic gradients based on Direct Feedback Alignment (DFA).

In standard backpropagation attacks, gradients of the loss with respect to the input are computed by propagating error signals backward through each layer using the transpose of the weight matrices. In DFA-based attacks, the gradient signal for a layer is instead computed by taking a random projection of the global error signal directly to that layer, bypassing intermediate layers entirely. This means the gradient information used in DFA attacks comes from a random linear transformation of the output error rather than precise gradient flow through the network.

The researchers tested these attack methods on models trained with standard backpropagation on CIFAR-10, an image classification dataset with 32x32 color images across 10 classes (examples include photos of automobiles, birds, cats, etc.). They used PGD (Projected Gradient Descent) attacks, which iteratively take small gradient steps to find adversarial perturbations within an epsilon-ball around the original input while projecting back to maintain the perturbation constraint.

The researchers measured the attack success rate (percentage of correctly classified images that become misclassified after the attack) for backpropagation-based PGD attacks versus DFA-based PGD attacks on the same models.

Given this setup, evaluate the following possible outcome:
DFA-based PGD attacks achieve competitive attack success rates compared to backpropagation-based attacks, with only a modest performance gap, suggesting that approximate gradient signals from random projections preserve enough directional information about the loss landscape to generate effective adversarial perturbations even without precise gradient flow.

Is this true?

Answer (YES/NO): NO